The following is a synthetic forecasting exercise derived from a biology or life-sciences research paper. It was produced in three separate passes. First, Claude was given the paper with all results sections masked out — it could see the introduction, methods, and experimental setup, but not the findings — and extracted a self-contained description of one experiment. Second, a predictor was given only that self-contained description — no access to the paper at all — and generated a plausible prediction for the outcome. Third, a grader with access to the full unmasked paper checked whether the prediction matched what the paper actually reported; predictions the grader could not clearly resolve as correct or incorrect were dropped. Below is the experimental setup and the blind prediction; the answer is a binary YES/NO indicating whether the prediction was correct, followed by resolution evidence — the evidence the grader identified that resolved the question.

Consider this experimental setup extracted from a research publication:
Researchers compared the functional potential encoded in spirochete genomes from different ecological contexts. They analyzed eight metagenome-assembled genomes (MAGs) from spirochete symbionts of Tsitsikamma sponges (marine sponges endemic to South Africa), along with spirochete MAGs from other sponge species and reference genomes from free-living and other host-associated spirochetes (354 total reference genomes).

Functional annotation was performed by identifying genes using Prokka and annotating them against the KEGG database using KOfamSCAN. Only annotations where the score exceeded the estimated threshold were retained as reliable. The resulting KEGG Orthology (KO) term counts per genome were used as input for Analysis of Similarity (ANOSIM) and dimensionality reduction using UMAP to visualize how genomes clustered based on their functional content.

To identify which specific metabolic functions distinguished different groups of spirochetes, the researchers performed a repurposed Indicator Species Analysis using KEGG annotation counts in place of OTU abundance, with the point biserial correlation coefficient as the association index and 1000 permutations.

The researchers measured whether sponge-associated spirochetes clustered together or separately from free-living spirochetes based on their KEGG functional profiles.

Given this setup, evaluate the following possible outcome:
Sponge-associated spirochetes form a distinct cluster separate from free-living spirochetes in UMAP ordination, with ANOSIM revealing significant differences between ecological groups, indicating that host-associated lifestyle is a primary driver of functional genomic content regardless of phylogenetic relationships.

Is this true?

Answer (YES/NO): NO